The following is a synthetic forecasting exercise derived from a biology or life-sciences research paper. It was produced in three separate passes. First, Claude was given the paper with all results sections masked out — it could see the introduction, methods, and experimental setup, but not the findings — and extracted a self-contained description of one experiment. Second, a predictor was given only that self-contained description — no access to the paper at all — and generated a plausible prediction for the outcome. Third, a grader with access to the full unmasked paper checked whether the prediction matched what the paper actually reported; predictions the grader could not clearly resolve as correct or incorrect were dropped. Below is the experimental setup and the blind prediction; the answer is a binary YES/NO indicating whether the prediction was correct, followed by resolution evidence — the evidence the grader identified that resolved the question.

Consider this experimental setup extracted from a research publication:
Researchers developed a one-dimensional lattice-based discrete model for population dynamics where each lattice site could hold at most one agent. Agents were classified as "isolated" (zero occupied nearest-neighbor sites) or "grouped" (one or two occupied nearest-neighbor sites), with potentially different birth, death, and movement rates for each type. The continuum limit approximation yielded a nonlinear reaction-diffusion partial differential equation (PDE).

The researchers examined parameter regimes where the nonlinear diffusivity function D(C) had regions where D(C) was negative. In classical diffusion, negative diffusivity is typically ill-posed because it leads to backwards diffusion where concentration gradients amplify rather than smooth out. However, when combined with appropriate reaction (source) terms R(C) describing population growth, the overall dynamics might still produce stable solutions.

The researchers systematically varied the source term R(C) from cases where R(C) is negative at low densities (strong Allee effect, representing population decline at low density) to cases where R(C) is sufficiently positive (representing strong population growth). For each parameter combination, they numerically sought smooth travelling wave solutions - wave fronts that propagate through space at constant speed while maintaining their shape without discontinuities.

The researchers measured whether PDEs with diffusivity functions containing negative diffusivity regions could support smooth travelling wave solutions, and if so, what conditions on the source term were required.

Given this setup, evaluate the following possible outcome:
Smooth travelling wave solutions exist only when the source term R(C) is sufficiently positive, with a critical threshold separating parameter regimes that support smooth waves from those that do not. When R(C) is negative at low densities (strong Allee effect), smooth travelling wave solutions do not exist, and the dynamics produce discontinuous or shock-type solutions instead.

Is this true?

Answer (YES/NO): YES